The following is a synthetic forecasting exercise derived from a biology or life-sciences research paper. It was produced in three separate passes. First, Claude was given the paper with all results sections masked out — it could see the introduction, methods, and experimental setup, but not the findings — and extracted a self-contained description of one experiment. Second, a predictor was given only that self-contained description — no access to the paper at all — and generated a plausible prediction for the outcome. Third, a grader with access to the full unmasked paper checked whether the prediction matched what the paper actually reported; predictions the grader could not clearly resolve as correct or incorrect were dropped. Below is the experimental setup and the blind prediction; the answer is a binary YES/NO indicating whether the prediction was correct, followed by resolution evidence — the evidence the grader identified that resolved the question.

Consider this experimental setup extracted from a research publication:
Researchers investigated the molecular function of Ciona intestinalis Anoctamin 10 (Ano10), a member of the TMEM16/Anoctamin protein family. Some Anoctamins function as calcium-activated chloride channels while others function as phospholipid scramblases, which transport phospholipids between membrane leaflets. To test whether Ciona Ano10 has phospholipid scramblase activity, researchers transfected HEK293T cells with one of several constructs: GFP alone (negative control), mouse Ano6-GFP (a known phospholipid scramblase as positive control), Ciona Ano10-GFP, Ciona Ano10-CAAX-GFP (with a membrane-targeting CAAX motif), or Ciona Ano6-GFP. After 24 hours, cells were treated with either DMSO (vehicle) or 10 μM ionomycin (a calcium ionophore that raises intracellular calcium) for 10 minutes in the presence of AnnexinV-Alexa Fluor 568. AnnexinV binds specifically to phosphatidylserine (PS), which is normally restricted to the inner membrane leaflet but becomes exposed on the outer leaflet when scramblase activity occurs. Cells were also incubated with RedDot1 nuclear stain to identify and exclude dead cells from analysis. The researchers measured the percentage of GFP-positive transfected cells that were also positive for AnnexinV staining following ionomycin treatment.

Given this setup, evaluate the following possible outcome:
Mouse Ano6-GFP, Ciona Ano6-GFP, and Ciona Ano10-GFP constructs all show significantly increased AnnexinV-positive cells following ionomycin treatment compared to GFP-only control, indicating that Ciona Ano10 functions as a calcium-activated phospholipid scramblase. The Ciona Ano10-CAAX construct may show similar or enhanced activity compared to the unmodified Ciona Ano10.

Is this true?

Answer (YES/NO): NO